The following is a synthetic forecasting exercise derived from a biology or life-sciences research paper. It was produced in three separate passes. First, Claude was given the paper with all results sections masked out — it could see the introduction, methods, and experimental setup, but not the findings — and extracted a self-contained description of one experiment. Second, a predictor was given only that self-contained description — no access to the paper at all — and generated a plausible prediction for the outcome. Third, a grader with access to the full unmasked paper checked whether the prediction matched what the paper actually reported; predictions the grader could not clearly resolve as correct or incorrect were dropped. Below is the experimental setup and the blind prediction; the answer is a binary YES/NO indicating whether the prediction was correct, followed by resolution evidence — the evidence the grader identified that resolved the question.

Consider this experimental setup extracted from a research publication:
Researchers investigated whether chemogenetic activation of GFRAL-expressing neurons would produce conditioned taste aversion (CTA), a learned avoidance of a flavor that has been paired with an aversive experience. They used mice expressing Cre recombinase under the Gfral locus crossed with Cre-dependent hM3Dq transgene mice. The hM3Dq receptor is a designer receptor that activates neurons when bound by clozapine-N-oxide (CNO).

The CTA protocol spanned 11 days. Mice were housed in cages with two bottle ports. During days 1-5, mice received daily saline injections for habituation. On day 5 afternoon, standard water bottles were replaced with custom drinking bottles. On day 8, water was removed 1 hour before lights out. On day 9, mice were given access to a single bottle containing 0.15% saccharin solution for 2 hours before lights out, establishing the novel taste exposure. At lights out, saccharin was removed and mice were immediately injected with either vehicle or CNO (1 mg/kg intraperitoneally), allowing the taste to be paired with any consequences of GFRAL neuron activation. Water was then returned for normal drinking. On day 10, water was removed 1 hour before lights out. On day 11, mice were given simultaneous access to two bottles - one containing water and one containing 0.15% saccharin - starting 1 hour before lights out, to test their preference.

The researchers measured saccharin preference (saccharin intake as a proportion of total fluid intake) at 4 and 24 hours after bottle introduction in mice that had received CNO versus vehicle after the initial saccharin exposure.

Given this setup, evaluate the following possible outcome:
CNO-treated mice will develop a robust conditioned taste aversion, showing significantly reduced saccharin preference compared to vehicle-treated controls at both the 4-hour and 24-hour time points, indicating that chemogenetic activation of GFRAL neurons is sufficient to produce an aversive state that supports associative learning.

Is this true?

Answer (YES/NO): YES